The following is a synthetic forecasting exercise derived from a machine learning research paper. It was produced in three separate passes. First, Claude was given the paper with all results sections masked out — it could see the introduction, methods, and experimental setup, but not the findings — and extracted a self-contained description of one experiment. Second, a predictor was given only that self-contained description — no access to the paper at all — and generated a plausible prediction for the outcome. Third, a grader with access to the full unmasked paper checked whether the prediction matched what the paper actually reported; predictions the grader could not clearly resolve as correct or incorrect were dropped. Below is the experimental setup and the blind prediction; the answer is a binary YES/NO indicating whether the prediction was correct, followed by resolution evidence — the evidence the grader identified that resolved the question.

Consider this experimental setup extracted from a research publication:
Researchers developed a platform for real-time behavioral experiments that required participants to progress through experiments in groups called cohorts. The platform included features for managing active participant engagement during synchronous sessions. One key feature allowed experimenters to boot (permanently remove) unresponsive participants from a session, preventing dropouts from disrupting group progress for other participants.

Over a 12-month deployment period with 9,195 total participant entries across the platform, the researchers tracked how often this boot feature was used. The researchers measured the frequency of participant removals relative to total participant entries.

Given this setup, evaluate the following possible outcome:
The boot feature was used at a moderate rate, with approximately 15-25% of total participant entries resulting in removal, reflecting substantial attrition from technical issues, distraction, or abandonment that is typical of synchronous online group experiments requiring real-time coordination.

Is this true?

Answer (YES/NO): NO